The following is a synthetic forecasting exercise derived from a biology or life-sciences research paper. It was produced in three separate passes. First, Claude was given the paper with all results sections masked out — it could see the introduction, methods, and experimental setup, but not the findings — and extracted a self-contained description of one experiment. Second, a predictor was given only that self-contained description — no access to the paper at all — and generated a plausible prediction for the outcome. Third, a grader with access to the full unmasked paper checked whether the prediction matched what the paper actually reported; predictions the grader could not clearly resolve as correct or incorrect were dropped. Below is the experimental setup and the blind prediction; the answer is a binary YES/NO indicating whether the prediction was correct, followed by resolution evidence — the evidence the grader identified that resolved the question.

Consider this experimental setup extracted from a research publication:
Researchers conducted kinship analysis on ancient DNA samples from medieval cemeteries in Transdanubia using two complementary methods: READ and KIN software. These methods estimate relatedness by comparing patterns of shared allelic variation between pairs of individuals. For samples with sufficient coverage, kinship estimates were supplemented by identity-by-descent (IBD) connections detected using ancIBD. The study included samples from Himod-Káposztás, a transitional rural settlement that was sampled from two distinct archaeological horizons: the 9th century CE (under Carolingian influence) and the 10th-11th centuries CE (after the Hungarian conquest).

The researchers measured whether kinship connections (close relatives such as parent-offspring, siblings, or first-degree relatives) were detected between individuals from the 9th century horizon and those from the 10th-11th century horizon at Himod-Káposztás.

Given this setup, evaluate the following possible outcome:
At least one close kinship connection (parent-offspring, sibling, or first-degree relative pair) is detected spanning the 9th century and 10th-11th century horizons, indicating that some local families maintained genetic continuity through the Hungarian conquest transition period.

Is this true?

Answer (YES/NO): NO